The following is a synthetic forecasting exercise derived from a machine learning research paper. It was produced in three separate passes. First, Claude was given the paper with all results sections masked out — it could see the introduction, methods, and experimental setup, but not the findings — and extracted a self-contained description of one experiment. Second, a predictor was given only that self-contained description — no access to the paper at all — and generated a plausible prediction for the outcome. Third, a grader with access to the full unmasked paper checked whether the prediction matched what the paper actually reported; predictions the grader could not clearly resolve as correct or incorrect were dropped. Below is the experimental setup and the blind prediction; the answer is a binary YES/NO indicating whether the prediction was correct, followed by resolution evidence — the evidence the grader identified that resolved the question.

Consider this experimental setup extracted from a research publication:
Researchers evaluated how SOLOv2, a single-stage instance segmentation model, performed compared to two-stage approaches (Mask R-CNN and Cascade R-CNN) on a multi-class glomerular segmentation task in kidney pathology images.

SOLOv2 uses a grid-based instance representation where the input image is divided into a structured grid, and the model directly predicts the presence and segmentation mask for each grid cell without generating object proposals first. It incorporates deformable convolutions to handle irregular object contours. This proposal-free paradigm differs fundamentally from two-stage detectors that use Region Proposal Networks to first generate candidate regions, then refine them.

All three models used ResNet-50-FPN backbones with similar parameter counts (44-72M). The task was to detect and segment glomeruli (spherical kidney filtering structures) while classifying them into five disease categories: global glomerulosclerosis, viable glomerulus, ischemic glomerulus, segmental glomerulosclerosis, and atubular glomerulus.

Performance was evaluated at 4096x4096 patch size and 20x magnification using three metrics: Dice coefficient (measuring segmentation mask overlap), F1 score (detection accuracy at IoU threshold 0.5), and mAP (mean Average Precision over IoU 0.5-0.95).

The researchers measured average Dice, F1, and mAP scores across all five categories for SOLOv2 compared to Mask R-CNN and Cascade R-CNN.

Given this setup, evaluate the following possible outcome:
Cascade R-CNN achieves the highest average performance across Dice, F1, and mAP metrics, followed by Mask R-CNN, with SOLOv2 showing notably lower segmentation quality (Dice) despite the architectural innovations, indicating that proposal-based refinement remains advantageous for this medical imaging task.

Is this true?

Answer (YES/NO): NO